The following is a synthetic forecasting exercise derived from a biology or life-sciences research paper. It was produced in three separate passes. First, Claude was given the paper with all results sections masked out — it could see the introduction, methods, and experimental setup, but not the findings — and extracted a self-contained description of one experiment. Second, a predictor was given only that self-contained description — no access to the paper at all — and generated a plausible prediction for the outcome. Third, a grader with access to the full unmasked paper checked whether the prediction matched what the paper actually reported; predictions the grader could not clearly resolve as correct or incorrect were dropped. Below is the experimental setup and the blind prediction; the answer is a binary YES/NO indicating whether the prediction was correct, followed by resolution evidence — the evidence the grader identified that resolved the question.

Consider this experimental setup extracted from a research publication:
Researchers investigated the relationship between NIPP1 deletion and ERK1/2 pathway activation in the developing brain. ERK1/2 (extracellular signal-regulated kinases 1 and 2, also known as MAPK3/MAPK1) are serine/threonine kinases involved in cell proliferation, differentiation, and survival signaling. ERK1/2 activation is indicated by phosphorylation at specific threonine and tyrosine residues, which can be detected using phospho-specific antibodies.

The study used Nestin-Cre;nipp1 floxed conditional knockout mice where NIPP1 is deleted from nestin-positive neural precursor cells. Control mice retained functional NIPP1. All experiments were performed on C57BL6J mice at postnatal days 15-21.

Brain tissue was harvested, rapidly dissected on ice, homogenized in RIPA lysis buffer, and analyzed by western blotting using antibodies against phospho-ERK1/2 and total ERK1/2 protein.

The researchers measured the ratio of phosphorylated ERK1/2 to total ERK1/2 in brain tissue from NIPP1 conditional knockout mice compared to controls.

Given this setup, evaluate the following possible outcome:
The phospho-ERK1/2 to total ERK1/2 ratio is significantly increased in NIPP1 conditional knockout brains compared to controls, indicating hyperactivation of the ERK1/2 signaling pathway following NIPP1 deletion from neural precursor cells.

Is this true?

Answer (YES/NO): NO